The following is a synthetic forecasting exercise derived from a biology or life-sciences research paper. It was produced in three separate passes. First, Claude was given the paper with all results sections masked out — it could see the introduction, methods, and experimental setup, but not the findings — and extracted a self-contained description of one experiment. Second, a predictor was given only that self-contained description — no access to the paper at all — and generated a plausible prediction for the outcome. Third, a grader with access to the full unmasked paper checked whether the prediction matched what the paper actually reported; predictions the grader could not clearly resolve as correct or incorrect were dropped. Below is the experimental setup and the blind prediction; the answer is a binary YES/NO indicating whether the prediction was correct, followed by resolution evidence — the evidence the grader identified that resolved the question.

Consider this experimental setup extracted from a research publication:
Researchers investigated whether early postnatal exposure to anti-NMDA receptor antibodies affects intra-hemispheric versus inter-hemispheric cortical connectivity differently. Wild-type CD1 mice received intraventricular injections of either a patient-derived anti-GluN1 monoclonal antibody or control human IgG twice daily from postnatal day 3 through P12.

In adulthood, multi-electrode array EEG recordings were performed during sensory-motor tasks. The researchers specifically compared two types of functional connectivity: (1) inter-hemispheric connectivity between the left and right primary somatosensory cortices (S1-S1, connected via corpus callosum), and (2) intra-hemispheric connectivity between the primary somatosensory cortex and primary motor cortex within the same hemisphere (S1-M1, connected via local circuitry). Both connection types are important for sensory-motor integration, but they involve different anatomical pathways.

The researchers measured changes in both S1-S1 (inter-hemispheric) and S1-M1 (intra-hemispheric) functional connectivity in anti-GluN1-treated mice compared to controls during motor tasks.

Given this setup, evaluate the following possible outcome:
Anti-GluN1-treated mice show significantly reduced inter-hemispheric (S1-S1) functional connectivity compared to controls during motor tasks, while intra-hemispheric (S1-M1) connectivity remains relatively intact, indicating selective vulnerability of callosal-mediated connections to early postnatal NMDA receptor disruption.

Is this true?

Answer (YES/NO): YES